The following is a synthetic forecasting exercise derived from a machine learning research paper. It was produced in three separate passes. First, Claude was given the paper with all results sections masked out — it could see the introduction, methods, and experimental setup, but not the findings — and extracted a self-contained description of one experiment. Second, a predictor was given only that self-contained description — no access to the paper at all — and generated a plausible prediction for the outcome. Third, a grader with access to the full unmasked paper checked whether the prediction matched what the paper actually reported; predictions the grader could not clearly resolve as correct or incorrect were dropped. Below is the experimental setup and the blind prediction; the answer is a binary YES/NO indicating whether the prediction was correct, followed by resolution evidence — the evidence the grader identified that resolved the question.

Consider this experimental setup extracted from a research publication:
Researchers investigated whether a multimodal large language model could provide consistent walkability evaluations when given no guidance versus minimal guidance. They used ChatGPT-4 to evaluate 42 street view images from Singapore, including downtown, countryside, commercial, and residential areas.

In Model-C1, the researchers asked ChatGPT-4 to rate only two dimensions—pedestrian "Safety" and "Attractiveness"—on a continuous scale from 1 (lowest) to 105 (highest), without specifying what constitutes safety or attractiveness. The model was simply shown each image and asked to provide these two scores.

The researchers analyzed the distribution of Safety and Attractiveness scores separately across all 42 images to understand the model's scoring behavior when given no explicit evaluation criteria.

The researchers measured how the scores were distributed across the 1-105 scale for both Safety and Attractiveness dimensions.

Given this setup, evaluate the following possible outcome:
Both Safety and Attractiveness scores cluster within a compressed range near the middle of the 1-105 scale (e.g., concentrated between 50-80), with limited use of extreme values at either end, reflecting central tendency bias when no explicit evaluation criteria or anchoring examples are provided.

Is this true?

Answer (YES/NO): NO